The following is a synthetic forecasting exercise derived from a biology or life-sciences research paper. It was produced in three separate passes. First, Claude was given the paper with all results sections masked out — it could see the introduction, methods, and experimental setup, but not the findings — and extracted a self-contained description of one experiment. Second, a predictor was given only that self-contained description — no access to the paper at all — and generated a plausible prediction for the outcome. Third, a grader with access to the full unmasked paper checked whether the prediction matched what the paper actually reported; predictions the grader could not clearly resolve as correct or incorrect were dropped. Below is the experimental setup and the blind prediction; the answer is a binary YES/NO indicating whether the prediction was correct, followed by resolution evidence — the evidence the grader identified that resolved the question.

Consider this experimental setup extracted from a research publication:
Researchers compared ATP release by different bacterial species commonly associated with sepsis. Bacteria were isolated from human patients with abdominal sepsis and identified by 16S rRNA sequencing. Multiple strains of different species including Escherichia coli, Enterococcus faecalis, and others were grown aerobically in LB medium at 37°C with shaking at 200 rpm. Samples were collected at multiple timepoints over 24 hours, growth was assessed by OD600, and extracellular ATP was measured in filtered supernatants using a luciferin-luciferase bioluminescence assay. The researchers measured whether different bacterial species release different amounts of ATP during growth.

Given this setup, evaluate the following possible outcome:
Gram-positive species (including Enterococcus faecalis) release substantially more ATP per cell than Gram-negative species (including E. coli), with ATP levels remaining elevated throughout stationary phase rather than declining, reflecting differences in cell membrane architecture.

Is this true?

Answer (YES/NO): NO